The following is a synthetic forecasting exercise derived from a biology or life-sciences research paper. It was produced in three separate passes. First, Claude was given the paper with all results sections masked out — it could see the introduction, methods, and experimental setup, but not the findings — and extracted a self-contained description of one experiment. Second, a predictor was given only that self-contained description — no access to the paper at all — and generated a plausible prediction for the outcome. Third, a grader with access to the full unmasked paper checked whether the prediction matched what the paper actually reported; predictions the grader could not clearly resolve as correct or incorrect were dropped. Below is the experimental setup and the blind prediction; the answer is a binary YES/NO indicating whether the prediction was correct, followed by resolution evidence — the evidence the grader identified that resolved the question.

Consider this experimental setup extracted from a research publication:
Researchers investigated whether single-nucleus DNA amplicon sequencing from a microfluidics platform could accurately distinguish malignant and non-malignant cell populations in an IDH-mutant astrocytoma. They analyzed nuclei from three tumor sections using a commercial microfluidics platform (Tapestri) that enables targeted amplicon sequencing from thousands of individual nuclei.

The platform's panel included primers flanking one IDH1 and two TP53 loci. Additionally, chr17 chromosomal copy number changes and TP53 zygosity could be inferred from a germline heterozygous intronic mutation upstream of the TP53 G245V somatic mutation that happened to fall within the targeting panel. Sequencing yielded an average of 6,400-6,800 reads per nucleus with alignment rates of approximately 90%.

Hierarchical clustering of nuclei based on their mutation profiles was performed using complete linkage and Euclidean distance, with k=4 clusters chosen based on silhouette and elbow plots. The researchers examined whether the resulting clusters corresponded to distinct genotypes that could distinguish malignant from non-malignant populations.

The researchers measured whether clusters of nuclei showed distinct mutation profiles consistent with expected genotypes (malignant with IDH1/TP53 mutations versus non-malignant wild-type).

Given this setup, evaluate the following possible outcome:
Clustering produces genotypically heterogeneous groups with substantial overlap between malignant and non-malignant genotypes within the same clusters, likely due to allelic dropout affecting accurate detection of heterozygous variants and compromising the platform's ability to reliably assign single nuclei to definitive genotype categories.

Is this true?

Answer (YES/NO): NO